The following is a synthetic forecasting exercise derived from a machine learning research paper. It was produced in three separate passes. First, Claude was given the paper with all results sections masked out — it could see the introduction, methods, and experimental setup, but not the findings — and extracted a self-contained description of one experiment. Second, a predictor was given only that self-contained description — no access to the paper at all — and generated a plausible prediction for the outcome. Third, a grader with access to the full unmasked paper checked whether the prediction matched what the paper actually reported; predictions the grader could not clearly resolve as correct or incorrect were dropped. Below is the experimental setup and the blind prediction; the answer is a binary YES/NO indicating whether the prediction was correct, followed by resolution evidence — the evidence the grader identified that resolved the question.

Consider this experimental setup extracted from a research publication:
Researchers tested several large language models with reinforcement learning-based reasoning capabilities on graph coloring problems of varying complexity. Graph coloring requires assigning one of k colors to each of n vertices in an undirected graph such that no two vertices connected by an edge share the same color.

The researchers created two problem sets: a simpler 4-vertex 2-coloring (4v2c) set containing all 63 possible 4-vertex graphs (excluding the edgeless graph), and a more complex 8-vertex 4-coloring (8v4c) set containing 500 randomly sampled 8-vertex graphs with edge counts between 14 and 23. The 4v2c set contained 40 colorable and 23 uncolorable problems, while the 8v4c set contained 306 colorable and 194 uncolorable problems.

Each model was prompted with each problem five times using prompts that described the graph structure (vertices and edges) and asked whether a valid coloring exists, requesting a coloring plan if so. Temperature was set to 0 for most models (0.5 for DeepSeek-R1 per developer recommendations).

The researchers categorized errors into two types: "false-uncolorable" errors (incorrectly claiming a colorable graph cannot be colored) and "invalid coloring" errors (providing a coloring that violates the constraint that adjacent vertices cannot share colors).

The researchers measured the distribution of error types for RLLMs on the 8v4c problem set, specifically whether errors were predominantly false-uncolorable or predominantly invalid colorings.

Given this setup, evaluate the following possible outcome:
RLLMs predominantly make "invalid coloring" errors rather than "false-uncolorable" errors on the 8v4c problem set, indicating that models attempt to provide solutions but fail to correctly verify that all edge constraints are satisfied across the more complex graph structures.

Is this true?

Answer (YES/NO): NO